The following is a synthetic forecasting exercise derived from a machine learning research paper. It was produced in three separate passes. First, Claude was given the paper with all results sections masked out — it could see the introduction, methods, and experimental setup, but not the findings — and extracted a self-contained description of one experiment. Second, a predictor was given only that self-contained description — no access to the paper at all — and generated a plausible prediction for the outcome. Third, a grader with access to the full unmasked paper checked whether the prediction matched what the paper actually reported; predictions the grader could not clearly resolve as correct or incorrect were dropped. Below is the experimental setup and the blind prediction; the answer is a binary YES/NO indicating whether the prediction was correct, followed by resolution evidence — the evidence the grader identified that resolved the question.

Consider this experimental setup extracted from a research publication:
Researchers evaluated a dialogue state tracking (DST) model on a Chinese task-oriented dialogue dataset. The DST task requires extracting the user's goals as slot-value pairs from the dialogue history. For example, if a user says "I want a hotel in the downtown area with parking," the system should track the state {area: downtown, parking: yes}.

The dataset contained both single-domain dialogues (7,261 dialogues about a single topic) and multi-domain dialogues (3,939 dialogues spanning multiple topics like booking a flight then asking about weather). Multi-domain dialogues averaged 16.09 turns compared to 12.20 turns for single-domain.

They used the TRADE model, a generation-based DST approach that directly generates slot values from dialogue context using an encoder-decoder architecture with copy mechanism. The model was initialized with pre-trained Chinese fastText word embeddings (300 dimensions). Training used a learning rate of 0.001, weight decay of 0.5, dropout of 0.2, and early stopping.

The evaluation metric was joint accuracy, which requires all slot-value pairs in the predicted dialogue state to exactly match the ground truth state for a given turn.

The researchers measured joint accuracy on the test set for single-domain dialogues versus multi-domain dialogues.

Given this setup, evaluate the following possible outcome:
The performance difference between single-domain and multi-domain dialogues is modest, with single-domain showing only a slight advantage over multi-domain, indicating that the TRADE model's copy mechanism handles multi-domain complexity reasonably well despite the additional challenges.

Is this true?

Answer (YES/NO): NO